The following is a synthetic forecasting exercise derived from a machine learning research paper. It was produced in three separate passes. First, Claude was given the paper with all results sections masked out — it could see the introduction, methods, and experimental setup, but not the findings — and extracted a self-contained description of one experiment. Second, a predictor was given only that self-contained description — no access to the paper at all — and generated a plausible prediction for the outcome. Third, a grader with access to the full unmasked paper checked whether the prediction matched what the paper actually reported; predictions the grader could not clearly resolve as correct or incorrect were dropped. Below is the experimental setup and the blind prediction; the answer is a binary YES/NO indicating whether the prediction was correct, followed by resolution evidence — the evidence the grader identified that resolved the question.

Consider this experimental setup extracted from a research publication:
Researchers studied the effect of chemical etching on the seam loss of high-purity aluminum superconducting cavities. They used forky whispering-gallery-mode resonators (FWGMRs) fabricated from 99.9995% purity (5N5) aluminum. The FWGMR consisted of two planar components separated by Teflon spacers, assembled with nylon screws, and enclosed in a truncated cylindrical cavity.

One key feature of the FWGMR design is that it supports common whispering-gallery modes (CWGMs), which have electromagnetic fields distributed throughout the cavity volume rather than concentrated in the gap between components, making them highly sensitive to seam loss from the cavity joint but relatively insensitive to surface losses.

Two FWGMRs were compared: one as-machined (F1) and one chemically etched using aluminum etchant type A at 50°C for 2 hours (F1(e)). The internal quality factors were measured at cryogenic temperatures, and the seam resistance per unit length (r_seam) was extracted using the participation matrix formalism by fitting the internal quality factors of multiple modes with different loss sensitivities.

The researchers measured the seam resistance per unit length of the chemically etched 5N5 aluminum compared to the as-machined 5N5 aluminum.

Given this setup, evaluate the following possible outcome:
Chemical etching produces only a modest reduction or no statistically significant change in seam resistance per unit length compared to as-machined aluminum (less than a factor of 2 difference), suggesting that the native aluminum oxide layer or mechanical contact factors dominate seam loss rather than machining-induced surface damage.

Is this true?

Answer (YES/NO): NO